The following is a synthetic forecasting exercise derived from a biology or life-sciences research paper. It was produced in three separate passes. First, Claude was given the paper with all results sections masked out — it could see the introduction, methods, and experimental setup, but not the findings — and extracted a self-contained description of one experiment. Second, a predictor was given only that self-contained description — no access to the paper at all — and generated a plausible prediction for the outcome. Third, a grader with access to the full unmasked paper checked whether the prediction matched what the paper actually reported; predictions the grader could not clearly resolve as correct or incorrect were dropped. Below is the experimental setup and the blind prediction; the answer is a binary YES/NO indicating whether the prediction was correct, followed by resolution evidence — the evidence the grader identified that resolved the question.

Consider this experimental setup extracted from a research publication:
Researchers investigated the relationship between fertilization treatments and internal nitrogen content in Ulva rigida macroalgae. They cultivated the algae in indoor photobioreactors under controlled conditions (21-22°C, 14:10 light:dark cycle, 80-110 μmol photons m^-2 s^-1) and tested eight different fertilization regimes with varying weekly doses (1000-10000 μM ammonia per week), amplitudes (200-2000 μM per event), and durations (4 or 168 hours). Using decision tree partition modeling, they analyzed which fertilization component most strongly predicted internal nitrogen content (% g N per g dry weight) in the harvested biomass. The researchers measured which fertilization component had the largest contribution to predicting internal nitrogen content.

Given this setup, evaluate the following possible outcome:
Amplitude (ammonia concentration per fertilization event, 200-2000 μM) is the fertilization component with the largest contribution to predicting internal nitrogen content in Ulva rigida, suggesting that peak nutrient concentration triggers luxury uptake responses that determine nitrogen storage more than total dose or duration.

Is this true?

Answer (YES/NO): NO